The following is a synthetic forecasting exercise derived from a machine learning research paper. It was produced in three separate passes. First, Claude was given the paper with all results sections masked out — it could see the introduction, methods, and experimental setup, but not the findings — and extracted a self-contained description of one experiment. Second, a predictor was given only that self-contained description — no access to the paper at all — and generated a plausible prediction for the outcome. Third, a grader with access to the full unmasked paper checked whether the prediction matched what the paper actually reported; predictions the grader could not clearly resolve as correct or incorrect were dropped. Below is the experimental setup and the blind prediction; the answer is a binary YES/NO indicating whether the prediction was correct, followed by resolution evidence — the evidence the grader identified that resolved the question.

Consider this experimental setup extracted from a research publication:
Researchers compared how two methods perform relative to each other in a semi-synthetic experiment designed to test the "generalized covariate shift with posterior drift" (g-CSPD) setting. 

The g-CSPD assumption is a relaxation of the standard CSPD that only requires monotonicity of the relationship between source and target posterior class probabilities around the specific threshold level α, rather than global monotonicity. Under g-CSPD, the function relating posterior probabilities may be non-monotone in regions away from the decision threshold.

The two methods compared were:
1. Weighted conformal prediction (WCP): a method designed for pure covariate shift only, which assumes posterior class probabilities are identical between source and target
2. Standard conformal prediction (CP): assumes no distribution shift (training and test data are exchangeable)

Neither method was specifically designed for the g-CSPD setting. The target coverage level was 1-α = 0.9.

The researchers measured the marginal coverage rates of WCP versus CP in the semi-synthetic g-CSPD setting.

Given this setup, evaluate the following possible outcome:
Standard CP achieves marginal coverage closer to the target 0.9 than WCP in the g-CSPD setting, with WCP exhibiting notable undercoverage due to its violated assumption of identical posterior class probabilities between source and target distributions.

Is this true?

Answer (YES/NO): YES